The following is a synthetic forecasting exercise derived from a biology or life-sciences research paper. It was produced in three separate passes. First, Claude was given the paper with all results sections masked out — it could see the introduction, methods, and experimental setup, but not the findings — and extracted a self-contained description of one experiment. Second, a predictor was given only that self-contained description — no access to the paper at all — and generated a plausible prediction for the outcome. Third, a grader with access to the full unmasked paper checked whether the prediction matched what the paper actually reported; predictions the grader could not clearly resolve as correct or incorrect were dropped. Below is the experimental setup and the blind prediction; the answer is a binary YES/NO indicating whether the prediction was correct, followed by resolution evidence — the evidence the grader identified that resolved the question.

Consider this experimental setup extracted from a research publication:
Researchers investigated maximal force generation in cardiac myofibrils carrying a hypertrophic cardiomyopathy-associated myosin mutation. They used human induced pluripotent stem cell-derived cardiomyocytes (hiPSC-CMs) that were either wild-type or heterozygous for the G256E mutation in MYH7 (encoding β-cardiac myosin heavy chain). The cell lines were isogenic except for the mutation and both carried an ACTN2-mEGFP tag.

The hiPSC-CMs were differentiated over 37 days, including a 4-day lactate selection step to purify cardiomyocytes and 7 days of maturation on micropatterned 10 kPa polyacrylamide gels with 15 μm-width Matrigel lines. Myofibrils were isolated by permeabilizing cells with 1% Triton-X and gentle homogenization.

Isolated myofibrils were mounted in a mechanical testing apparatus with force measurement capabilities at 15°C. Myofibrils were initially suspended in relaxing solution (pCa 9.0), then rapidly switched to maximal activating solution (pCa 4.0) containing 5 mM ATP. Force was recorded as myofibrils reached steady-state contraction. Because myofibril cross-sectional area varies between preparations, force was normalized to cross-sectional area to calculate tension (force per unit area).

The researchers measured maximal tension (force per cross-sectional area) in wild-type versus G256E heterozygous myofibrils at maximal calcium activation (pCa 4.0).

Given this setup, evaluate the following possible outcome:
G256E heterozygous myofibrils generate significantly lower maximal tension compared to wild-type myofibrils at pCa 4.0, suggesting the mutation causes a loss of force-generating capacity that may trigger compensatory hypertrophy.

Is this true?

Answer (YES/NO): NO